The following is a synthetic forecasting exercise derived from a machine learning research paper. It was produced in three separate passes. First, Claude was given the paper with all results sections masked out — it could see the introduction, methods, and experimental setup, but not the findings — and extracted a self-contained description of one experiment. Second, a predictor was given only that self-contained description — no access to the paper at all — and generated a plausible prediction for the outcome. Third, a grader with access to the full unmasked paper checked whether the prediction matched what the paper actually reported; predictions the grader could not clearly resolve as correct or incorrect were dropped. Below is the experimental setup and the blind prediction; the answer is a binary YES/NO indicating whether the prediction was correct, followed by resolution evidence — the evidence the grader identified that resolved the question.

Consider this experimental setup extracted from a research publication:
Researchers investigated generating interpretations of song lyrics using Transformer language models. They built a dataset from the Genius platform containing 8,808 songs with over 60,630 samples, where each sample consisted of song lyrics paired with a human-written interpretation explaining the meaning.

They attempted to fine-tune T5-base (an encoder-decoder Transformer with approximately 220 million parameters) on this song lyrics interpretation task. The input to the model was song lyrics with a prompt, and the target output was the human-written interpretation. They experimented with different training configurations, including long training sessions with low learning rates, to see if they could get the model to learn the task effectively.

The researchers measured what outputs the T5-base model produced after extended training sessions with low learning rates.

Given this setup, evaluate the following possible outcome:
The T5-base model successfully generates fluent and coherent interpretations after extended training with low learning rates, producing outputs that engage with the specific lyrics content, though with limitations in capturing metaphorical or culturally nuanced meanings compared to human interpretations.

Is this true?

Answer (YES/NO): NO